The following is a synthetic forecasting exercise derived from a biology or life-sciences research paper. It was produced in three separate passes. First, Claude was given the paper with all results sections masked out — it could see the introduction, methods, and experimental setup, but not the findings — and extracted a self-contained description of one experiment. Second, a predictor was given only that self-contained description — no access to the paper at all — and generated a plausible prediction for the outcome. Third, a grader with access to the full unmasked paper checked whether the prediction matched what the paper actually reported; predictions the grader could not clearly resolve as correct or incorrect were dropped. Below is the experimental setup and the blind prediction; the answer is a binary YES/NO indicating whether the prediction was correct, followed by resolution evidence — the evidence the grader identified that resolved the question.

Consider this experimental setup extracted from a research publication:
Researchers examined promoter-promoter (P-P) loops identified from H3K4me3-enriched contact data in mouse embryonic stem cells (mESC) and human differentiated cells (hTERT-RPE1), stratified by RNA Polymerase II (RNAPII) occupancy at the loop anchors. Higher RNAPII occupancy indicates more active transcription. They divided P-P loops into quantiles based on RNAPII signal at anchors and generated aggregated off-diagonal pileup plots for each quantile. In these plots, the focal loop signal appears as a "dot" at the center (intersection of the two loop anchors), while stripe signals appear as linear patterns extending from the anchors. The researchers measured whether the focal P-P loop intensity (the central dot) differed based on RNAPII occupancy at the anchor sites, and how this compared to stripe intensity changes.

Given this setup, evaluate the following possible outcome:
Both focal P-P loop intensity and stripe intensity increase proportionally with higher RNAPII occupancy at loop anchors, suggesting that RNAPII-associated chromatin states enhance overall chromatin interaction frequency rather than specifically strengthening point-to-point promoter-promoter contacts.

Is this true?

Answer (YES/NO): NO